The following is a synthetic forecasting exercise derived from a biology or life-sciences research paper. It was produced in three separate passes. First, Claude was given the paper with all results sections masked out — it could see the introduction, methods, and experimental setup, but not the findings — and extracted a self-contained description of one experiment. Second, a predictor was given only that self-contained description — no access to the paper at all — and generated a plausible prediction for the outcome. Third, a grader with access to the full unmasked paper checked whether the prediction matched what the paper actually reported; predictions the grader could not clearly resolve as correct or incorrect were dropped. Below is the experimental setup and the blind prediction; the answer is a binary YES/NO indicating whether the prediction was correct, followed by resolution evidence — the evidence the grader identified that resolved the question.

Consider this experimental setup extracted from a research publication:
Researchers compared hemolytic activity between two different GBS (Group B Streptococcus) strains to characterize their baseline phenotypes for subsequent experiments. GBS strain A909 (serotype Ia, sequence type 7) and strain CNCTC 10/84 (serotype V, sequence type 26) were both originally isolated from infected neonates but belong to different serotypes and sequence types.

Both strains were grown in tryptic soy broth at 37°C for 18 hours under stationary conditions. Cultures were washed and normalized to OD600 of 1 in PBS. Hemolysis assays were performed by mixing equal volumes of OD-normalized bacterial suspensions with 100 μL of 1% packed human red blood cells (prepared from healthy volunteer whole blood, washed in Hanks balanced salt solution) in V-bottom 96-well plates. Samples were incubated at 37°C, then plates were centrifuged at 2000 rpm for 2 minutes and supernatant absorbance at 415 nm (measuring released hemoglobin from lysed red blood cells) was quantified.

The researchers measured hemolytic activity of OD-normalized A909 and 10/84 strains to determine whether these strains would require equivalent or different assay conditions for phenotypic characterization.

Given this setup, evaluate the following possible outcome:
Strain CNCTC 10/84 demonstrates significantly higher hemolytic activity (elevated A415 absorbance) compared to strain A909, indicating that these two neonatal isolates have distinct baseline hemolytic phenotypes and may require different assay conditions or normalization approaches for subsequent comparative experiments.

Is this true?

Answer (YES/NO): YES